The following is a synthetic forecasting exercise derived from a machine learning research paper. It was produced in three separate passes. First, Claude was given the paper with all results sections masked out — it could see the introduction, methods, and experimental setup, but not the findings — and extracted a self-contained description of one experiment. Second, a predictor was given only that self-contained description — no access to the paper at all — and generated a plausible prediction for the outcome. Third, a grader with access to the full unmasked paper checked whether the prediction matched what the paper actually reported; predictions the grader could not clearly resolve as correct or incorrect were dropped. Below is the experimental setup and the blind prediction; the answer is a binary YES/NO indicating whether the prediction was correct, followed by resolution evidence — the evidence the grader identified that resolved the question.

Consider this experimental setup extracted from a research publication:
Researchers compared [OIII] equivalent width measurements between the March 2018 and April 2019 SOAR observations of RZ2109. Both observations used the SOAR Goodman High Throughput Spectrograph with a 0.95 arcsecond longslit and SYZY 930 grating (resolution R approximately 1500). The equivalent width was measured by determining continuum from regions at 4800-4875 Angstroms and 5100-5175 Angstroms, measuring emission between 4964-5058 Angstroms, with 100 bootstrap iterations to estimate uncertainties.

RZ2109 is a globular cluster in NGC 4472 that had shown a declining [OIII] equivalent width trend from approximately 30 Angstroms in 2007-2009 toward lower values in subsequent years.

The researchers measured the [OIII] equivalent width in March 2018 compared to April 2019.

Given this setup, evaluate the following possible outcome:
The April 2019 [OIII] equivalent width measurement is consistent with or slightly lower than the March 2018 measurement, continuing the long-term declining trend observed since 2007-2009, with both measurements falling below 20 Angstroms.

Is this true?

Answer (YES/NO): NO